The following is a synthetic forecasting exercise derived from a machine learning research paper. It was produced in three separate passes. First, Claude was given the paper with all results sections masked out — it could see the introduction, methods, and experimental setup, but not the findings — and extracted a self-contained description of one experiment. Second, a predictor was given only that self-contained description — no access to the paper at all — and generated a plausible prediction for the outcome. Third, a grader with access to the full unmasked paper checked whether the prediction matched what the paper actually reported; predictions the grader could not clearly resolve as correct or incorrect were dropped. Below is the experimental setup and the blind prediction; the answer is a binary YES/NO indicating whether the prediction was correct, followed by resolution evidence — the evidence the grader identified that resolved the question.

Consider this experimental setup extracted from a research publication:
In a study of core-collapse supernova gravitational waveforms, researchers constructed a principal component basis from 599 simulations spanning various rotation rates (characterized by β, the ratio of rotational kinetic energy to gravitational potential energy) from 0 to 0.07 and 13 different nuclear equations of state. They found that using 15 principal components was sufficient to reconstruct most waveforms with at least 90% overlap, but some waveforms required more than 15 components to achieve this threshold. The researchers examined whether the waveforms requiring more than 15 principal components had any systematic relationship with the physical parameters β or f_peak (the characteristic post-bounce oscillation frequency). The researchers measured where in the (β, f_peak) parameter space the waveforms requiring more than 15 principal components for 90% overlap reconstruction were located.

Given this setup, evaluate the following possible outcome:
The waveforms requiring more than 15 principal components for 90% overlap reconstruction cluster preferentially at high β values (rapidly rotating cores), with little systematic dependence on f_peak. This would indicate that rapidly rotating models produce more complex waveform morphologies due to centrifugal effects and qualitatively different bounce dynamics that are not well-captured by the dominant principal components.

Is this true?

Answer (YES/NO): NO